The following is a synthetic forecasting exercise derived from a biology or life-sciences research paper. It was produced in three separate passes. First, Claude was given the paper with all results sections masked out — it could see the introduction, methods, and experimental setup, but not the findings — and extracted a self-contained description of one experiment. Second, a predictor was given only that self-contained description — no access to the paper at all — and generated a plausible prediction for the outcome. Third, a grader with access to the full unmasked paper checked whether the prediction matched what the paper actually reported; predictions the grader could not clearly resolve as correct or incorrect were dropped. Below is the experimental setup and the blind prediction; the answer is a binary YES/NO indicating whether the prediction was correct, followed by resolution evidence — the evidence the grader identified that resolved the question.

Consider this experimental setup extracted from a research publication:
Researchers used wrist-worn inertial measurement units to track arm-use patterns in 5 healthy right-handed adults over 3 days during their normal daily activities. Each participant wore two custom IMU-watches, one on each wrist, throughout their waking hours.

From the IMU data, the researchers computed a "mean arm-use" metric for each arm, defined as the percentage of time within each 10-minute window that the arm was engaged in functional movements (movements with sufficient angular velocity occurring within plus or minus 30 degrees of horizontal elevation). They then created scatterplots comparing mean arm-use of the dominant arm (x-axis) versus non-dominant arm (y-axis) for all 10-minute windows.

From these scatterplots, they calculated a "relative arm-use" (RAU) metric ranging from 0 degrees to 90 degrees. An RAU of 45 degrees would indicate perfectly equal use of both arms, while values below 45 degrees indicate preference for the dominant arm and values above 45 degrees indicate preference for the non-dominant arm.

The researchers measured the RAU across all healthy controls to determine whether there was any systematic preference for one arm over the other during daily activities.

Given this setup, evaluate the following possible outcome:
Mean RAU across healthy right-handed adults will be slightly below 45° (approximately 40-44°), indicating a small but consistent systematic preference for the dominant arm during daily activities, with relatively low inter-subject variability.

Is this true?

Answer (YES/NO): YES